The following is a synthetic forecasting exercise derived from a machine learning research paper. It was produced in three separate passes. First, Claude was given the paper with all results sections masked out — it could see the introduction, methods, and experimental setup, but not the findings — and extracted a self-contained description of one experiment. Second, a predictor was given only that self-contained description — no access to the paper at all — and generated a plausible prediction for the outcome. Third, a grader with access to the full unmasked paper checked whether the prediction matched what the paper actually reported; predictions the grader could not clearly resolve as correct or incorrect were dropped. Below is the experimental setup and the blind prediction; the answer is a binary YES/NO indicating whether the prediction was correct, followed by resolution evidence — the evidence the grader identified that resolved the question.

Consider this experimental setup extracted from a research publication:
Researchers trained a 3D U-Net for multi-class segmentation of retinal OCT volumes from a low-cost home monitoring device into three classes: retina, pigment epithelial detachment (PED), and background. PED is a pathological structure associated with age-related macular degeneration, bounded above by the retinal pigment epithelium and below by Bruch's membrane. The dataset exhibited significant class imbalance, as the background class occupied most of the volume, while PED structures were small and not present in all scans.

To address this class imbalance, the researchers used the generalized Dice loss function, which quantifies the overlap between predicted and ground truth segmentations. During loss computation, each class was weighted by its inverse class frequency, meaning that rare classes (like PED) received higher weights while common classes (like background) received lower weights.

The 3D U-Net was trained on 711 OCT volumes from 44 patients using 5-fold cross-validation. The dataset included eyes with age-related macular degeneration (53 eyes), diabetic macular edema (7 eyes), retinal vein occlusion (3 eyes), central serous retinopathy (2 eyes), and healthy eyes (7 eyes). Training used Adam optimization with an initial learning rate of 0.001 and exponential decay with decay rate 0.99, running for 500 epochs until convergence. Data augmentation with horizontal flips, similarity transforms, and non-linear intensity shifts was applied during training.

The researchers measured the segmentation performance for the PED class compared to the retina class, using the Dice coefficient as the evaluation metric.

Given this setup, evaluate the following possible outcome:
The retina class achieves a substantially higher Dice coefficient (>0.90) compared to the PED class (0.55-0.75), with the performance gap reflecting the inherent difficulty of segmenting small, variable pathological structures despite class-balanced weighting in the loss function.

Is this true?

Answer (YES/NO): YES